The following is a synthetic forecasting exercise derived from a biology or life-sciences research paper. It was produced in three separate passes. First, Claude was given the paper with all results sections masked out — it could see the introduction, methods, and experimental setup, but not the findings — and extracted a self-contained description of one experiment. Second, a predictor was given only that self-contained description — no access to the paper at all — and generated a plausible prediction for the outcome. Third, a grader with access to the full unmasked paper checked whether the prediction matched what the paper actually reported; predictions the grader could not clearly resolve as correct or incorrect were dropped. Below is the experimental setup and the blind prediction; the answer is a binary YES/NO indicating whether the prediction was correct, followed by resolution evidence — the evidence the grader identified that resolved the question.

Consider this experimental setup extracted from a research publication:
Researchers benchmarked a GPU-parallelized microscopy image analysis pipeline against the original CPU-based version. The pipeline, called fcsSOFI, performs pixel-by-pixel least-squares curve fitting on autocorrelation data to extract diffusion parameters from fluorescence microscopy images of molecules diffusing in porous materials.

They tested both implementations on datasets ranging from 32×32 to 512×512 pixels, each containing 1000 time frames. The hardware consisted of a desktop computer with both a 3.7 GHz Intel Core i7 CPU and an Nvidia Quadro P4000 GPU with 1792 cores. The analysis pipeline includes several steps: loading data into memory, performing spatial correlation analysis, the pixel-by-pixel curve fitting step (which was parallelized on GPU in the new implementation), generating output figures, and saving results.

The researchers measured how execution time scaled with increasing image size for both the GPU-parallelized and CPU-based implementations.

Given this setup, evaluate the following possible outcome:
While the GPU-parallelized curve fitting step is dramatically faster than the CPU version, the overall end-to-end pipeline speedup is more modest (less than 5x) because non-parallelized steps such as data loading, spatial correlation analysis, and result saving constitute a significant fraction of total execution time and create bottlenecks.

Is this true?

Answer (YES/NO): NO